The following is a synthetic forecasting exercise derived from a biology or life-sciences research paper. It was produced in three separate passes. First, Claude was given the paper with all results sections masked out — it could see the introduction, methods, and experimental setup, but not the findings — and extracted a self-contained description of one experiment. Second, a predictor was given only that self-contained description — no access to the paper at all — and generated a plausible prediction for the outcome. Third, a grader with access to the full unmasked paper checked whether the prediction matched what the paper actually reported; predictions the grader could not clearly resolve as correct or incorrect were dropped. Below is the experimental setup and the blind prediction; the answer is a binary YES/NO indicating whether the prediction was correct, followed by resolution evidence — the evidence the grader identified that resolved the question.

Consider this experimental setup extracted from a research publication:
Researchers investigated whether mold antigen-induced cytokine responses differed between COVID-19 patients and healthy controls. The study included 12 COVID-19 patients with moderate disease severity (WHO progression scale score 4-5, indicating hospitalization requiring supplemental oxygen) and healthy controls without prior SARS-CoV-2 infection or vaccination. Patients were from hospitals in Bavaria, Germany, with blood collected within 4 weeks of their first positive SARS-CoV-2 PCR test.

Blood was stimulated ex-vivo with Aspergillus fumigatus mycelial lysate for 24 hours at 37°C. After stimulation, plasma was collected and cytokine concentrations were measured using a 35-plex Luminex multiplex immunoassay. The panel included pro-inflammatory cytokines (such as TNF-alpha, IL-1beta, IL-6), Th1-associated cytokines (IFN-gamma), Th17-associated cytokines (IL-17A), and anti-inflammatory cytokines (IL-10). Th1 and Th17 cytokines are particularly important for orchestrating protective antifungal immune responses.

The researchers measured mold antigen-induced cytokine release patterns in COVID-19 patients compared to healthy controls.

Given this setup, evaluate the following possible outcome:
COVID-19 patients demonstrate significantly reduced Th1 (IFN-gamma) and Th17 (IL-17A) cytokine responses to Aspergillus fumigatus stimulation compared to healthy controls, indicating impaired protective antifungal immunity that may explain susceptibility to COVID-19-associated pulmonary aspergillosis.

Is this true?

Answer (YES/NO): NO